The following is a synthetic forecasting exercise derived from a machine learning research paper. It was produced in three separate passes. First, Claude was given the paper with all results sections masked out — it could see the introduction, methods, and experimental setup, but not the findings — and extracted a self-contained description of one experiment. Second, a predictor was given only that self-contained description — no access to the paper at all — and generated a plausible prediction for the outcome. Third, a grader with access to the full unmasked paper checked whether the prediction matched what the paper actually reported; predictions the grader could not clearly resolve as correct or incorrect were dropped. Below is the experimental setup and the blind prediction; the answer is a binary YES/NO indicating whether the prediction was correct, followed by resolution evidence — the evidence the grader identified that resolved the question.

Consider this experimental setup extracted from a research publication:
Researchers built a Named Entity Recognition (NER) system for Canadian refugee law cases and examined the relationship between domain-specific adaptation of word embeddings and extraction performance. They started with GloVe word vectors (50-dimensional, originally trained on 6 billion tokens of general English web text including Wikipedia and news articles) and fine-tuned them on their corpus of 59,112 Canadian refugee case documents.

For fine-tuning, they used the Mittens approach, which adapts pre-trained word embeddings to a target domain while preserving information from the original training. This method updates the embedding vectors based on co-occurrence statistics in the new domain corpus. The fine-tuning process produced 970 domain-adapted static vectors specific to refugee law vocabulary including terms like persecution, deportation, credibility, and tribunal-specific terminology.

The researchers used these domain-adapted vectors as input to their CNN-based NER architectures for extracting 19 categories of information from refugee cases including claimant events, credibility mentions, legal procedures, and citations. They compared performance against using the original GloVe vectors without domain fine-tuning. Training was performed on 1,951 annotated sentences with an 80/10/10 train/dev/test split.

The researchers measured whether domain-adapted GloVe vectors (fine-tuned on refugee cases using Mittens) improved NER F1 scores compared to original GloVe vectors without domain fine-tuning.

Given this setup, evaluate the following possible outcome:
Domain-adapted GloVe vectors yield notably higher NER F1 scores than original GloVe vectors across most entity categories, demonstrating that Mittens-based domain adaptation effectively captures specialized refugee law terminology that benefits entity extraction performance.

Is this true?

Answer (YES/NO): NO